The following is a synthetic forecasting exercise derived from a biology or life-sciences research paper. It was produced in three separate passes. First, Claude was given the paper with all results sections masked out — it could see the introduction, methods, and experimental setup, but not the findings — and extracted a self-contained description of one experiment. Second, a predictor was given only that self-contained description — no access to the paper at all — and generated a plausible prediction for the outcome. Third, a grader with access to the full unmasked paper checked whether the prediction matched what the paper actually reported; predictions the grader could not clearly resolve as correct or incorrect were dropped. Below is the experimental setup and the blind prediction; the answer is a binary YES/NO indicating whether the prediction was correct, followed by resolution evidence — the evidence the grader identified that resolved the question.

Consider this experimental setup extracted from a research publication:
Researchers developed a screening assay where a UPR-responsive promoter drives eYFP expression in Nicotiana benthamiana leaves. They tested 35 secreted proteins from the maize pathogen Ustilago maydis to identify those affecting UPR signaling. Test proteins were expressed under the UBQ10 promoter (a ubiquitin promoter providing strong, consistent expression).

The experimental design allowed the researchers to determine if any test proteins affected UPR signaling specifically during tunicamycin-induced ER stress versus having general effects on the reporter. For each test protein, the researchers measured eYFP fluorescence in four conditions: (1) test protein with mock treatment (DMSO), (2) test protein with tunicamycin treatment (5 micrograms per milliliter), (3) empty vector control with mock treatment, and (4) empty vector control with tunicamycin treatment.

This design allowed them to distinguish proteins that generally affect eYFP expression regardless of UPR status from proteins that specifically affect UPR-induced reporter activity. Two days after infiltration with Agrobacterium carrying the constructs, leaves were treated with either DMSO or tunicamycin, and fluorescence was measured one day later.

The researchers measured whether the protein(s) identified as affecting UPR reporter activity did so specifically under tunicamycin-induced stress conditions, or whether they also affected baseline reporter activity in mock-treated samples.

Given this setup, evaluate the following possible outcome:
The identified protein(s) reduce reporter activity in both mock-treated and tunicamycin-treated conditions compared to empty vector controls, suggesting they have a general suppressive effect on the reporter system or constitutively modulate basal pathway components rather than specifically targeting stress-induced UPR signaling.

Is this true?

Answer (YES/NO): NO